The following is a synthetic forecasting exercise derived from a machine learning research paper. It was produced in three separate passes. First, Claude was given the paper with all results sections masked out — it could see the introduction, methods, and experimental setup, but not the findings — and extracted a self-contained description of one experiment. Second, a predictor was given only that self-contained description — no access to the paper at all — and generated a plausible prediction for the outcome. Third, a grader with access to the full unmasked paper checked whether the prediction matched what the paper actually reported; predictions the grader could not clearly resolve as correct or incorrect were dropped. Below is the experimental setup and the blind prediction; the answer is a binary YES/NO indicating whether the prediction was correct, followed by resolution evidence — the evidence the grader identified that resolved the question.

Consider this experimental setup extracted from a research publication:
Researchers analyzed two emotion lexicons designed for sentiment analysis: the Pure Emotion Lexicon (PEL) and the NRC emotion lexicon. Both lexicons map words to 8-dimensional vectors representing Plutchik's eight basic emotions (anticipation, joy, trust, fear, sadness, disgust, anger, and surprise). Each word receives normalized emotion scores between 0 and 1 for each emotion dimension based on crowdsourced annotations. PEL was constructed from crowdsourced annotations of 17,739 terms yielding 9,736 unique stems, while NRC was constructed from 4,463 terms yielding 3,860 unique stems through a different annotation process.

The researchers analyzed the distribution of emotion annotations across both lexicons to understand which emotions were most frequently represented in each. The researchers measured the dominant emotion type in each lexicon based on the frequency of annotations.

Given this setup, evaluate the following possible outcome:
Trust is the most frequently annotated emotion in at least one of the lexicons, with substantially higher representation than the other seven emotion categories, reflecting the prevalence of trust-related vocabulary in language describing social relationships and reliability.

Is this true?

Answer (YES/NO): NO